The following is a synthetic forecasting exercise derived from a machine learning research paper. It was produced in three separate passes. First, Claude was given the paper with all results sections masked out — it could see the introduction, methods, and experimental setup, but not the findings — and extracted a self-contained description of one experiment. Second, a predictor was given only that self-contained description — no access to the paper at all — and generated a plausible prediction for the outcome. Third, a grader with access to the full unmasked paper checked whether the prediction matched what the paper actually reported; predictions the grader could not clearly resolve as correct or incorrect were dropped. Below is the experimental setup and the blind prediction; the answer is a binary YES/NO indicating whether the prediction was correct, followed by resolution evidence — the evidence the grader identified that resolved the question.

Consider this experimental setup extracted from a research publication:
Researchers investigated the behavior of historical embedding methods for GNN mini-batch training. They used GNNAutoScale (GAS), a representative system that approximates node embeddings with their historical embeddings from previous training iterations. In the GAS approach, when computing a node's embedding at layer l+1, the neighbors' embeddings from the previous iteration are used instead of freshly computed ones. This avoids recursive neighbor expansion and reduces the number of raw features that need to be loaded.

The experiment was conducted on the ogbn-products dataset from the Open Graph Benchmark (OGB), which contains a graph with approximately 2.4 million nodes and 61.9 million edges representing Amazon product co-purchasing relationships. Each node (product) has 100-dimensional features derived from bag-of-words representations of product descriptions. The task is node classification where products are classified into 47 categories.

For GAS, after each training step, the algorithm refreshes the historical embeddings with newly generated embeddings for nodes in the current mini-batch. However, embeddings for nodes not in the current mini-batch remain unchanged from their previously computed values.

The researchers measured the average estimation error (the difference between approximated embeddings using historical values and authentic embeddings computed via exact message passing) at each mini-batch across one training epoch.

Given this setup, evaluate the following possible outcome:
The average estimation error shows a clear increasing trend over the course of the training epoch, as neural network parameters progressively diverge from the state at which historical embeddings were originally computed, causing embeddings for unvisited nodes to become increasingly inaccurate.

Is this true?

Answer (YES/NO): YES